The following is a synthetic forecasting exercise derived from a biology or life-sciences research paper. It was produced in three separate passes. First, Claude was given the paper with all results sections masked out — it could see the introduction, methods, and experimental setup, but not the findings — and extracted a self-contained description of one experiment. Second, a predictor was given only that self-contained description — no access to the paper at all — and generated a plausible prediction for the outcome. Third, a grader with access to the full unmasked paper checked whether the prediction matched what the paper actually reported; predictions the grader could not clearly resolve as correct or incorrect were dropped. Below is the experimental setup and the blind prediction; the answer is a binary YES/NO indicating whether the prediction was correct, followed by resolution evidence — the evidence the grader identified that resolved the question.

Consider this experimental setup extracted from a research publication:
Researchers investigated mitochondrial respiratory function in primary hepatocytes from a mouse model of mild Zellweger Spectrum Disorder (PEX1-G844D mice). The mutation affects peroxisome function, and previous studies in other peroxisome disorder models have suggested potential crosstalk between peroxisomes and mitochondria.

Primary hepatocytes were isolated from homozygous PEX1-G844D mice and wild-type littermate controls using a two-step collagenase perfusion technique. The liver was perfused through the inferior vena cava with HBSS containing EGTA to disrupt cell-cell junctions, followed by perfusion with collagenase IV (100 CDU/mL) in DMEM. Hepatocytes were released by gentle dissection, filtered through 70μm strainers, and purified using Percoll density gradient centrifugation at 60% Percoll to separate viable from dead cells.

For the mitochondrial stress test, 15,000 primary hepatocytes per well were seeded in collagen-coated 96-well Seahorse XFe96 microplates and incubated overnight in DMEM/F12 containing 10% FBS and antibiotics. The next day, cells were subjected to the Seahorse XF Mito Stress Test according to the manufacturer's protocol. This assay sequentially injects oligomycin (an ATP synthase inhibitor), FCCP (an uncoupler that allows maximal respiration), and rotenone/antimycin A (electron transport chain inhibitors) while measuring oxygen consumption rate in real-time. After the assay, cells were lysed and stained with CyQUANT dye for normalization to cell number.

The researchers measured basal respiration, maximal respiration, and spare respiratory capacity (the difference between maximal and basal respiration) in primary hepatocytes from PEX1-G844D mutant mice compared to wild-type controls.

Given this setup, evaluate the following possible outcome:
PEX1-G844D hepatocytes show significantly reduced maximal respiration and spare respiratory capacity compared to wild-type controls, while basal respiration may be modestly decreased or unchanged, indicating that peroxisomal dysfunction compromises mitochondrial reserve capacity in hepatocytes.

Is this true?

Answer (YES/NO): NO